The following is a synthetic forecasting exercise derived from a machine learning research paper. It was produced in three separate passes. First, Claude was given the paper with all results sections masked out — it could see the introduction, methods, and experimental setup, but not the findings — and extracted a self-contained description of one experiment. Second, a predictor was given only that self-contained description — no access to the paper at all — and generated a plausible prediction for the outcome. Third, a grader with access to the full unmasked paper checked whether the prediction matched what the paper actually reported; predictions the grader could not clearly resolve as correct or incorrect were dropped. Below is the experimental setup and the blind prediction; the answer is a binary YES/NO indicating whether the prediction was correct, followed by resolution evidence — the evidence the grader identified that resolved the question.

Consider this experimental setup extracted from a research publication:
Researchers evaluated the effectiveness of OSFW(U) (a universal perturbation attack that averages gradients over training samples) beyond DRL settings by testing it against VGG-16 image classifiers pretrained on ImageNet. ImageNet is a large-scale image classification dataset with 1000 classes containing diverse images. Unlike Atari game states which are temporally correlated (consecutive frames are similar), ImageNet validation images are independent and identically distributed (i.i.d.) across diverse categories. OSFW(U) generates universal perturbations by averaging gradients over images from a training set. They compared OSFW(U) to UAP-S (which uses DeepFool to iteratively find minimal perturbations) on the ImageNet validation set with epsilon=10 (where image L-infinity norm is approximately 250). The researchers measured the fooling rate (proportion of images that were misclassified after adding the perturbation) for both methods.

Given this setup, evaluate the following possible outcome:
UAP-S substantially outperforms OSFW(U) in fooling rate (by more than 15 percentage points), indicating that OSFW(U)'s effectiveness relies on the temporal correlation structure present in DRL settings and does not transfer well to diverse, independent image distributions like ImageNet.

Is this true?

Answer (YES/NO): YES